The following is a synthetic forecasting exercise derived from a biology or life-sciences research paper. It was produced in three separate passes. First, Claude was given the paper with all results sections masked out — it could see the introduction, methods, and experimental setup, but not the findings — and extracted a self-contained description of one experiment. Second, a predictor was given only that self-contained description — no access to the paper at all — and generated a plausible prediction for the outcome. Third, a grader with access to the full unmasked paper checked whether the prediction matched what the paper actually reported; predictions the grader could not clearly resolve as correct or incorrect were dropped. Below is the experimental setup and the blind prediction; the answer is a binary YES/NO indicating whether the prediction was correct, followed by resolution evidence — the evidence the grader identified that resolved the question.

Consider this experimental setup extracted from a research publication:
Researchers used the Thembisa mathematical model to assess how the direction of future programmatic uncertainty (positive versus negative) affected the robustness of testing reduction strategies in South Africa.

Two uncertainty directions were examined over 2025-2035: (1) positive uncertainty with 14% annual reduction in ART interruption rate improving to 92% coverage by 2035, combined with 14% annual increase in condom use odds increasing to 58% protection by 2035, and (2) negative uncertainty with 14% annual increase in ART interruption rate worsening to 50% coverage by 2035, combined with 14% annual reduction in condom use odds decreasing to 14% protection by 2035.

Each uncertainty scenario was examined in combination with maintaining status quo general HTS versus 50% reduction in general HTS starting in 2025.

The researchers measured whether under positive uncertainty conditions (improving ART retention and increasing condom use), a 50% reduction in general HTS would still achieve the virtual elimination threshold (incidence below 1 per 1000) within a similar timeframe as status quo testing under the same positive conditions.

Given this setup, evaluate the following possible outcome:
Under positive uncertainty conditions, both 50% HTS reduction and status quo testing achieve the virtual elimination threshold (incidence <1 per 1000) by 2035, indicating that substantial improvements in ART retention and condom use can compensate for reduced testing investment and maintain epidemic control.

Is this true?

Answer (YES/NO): NO